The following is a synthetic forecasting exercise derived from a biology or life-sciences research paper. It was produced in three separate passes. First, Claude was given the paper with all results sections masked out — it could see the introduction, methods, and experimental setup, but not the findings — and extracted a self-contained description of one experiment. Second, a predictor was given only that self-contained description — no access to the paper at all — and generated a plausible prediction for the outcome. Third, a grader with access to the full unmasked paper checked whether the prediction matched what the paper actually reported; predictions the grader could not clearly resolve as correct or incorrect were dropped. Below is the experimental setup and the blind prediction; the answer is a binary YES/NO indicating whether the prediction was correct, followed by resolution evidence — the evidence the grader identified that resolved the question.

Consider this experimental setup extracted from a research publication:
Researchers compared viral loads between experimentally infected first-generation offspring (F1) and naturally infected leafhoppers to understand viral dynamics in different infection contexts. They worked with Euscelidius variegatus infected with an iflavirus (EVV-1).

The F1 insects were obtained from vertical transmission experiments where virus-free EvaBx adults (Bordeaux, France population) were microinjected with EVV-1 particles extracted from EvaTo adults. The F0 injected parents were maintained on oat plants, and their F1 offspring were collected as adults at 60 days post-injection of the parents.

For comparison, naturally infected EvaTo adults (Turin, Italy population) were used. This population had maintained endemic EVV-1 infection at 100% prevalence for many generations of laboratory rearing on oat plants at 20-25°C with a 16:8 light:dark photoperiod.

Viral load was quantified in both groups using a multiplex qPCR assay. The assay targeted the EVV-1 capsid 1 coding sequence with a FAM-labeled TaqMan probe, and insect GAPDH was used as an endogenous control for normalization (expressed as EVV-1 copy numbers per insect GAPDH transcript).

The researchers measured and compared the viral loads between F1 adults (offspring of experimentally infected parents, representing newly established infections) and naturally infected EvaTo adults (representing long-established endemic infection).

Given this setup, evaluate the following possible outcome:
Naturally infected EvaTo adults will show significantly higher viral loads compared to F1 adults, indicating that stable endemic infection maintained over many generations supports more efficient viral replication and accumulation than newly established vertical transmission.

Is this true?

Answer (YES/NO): NO